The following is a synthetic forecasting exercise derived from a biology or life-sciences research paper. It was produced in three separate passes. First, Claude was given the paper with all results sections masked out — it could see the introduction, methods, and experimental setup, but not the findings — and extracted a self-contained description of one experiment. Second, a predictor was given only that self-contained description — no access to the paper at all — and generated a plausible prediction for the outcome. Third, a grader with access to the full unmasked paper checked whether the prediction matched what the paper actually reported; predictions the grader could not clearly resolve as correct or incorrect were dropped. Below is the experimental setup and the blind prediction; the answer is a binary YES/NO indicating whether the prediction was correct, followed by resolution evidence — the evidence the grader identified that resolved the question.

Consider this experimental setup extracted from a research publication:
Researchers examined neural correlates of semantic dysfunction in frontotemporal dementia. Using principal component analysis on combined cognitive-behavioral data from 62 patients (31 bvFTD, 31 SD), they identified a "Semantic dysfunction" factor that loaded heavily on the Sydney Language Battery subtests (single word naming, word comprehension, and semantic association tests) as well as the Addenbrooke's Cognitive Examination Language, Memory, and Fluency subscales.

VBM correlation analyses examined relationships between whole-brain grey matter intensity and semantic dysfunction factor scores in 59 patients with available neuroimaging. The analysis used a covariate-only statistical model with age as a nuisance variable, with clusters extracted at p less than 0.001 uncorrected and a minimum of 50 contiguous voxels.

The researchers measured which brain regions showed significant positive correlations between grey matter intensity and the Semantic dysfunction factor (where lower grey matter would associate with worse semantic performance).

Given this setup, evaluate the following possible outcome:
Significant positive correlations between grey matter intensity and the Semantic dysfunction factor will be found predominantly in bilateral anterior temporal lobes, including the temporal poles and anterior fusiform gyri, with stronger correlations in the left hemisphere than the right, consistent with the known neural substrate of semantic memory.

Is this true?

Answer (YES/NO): NO